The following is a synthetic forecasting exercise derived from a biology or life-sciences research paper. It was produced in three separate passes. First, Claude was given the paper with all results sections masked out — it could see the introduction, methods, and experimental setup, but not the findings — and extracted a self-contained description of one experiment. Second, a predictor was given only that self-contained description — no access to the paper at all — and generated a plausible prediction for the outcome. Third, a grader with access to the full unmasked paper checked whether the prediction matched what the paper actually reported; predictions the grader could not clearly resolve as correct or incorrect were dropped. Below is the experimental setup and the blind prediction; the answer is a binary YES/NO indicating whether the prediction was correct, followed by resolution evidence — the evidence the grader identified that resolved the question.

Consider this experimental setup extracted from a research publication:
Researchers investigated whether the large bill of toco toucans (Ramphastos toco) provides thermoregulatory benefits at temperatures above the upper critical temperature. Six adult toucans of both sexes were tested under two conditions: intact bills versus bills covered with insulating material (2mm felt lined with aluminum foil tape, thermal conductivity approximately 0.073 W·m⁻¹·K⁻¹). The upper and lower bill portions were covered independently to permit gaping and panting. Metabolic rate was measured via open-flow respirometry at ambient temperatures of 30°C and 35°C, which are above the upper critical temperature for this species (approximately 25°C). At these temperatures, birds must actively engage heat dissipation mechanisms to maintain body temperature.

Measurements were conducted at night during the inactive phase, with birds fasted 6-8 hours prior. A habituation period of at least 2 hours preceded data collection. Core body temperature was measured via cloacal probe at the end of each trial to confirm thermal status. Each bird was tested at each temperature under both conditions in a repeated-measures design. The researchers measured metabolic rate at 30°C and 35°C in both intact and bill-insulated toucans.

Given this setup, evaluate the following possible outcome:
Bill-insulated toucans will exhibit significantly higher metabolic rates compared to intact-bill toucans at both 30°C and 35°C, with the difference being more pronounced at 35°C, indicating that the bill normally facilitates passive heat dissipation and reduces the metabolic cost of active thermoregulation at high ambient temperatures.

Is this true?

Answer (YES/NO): YES